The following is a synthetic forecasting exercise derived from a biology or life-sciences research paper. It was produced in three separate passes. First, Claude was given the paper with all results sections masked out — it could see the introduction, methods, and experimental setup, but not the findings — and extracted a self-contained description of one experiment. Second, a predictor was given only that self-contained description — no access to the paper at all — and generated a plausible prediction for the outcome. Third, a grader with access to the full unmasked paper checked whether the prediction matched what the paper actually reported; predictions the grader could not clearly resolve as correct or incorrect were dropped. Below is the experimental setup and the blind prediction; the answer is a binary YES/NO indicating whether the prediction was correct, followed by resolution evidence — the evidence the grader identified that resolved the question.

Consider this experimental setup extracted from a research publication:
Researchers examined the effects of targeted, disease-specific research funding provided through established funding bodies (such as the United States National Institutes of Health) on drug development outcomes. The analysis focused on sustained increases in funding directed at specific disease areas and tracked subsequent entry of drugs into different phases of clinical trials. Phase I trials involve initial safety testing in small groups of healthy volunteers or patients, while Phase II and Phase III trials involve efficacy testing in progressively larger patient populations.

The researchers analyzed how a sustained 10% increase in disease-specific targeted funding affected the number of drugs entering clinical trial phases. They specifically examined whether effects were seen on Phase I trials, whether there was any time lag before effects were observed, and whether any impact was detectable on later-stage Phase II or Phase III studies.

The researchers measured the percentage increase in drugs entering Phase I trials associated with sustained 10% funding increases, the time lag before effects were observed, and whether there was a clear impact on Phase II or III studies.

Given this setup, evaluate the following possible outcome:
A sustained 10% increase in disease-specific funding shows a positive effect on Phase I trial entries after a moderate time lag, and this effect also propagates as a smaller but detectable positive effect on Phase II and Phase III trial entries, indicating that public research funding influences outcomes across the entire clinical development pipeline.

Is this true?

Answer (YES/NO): NO